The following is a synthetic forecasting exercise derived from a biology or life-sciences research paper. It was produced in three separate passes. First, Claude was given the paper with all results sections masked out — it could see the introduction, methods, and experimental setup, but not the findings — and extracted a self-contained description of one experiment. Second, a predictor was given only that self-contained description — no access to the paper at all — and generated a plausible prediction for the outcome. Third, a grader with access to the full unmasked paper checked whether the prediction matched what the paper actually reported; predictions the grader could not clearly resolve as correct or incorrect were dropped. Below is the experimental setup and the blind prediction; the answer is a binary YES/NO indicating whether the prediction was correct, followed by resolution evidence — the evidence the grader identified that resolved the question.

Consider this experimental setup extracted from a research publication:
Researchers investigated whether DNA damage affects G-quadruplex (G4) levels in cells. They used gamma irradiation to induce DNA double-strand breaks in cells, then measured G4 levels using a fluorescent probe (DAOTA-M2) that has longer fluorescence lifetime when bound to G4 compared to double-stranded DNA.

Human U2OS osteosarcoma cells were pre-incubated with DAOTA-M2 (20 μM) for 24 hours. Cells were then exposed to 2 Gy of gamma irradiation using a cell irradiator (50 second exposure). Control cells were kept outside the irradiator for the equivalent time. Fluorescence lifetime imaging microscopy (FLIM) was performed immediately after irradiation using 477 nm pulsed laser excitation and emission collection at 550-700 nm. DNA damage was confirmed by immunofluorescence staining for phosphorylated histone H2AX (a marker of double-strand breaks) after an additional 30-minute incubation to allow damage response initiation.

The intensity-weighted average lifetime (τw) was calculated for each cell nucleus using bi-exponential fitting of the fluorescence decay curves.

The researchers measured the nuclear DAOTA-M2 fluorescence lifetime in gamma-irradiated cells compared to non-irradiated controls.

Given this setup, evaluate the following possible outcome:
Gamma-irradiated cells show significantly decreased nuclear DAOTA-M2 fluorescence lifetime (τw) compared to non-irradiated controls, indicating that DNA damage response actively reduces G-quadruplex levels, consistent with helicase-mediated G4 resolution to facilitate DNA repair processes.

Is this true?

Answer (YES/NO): NO